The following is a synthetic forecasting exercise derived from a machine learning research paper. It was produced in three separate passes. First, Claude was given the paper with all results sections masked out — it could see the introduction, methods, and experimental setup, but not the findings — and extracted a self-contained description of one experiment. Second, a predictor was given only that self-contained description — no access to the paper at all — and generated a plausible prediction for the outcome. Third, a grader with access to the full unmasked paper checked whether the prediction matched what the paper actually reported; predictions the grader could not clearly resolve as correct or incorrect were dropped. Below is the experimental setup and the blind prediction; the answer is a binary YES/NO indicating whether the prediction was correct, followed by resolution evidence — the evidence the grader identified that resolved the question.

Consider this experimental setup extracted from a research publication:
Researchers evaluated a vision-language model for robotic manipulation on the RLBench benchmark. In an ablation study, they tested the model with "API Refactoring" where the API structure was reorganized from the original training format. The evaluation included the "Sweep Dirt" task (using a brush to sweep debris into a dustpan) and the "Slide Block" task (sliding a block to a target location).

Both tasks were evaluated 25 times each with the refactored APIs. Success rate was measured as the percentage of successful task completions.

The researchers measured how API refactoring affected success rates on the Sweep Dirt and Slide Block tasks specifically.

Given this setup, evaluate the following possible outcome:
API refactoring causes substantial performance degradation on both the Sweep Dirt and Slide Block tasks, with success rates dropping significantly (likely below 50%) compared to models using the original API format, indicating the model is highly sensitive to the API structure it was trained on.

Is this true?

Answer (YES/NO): NO